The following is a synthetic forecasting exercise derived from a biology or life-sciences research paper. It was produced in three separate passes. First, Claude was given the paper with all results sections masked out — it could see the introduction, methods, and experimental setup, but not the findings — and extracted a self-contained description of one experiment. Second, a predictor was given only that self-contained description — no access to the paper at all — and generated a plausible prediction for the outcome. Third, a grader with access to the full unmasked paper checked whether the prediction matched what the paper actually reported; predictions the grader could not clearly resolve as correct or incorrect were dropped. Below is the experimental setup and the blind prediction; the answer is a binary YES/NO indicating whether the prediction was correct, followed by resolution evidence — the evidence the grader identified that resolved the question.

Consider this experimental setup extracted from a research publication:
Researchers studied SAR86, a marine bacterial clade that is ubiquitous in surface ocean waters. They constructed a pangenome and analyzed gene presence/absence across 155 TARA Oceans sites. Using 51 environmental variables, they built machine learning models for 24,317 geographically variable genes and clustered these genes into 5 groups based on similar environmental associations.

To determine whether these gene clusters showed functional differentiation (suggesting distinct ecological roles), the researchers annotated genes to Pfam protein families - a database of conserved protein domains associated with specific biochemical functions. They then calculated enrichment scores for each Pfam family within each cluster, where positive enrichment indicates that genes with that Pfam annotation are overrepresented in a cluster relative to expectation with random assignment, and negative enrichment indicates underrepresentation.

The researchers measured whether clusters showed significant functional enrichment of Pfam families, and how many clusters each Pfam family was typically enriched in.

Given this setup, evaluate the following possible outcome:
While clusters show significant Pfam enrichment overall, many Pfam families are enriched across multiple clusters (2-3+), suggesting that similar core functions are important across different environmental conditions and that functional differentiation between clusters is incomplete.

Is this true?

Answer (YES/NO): YES